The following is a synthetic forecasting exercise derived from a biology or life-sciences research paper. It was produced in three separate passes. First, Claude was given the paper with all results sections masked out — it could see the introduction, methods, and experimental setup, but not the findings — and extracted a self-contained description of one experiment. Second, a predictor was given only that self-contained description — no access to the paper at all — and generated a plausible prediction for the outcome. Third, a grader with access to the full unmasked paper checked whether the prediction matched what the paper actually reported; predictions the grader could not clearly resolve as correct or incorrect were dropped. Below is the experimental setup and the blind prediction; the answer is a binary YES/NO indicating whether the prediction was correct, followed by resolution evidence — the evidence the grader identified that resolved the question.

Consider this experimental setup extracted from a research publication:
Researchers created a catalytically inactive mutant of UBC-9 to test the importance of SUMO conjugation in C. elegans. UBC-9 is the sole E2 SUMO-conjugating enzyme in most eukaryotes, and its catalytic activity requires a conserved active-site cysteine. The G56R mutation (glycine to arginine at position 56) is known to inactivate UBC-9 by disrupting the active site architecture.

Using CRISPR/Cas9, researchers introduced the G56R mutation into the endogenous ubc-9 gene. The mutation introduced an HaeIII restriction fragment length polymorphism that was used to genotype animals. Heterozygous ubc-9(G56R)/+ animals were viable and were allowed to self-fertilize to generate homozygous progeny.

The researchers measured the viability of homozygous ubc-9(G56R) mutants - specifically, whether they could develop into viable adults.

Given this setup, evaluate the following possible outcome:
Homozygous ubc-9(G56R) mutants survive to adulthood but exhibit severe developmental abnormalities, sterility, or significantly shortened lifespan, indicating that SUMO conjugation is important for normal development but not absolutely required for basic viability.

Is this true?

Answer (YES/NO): NO